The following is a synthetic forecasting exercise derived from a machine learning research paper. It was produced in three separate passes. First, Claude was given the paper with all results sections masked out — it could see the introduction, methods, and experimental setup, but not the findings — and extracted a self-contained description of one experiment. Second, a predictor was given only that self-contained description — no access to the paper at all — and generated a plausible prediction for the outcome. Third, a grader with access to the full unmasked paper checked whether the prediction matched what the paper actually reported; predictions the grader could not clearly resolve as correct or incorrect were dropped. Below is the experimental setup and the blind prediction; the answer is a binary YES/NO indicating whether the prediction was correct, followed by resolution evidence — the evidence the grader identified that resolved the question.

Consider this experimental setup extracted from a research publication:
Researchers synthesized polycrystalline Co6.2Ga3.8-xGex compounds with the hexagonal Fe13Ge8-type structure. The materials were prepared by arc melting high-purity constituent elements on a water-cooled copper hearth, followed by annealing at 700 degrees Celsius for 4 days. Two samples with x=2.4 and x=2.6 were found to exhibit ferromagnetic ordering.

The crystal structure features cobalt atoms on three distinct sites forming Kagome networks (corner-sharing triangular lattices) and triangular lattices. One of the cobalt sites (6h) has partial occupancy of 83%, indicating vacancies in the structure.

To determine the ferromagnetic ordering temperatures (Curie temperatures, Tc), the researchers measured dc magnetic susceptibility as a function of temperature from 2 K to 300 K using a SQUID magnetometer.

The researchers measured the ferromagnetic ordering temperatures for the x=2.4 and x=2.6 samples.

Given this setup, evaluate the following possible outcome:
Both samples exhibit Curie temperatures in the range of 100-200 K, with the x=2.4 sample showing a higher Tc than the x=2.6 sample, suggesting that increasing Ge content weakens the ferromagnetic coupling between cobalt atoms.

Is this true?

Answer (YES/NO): NO